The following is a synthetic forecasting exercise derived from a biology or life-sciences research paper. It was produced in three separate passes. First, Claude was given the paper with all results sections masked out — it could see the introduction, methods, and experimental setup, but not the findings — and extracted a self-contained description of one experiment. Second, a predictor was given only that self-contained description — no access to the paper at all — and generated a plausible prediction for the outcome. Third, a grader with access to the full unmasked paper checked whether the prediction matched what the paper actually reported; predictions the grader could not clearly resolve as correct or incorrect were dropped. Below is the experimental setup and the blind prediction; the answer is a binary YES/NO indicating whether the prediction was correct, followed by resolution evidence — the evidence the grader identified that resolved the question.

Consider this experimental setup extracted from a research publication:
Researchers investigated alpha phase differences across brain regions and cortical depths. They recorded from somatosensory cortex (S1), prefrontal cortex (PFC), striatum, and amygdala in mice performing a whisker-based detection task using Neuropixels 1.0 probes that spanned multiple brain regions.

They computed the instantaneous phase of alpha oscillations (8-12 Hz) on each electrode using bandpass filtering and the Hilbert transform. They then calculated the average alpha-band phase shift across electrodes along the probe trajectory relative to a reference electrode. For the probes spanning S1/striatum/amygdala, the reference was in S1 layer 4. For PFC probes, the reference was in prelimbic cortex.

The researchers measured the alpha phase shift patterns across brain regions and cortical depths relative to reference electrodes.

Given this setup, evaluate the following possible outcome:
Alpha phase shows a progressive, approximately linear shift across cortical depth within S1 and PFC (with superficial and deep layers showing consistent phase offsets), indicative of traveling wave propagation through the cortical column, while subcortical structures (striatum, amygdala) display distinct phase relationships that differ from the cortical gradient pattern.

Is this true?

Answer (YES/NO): NO